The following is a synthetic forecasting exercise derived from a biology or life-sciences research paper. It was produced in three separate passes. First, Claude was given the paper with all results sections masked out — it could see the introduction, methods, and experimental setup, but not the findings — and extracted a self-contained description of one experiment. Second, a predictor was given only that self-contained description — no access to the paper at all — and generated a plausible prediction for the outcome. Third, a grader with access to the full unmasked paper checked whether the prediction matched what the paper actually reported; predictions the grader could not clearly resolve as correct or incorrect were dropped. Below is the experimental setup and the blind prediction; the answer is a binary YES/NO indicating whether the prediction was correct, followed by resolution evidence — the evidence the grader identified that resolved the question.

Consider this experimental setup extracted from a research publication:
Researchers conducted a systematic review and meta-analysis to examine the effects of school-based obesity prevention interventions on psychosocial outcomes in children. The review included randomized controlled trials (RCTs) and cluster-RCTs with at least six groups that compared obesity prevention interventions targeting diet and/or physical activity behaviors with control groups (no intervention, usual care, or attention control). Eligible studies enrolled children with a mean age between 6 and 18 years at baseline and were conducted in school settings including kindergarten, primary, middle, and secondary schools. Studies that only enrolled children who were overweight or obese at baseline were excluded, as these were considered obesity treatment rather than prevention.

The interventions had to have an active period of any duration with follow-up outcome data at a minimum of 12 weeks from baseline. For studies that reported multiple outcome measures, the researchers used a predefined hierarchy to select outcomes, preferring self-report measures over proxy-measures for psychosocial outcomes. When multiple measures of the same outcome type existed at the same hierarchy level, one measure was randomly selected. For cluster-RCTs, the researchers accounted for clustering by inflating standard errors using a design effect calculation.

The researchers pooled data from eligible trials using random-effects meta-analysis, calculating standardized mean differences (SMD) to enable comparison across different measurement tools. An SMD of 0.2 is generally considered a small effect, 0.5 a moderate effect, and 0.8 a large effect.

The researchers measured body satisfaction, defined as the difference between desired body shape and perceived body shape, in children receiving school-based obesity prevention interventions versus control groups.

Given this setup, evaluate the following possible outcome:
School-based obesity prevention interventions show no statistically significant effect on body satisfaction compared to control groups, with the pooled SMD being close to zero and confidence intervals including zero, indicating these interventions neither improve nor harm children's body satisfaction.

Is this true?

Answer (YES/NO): YES